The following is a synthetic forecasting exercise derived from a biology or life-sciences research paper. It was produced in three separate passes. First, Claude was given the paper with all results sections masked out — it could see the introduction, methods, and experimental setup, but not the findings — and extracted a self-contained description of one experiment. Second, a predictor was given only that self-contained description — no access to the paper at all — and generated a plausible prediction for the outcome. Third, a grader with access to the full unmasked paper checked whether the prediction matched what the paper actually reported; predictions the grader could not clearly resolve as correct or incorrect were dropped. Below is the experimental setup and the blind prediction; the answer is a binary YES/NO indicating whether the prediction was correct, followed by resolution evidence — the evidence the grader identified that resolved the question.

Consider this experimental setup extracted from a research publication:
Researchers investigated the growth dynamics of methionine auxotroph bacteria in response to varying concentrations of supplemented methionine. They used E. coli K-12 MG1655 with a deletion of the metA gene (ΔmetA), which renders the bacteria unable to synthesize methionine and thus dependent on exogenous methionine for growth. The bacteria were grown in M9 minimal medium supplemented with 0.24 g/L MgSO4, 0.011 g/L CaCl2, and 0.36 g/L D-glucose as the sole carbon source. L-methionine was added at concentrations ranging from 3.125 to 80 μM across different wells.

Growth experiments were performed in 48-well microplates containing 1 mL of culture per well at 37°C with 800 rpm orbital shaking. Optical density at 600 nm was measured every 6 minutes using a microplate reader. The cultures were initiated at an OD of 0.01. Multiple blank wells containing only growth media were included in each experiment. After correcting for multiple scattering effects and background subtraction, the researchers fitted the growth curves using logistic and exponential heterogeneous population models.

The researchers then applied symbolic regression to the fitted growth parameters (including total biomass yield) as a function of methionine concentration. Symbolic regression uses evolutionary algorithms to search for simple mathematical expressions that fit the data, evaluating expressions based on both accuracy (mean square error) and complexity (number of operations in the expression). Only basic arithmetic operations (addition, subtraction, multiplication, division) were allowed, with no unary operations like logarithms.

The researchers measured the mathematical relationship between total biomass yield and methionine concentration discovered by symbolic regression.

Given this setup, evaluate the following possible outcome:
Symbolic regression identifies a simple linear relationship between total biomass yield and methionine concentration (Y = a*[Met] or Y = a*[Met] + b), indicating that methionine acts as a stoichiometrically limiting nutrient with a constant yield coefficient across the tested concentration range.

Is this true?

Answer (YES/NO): NO